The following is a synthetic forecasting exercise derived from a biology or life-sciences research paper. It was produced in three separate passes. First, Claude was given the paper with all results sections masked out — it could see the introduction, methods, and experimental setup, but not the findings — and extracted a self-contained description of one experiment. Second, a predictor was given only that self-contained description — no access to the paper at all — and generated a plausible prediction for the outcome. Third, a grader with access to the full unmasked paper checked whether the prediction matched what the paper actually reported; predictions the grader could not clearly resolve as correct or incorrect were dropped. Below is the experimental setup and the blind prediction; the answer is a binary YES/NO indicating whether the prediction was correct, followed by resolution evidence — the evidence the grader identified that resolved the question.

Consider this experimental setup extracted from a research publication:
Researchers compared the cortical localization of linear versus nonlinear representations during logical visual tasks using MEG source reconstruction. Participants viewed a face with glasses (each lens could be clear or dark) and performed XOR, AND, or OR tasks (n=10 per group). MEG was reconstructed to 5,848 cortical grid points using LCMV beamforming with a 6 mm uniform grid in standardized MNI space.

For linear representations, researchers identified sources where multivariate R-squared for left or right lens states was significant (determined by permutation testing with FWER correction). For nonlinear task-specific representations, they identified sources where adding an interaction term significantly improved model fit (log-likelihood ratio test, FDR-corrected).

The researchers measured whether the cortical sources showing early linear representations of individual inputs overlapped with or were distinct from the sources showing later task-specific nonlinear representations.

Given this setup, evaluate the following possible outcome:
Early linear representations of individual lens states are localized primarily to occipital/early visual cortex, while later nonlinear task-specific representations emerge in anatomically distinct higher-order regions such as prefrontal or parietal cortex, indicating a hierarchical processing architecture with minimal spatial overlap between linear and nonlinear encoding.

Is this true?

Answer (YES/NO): YES